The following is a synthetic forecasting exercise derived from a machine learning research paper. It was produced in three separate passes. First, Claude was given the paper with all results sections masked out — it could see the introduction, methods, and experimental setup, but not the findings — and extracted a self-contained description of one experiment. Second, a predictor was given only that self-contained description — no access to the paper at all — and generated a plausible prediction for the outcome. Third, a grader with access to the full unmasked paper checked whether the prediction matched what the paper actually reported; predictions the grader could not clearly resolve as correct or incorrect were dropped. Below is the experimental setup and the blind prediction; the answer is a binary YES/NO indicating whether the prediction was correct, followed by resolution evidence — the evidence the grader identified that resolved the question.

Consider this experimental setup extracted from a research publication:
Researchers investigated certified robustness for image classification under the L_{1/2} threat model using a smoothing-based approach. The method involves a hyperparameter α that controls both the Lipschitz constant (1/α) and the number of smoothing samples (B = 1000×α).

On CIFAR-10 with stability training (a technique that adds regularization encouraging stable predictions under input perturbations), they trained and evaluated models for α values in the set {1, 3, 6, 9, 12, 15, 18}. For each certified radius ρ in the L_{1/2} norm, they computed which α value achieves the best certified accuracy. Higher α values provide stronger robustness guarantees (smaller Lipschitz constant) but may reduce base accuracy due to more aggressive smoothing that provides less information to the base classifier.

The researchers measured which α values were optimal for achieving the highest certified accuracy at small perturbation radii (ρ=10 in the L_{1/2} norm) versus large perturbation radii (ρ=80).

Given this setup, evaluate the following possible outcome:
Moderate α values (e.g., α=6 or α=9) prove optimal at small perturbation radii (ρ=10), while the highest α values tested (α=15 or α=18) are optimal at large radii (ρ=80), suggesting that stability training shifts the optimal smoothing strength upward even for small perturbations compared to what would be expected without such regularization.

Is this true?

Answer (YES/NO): YES